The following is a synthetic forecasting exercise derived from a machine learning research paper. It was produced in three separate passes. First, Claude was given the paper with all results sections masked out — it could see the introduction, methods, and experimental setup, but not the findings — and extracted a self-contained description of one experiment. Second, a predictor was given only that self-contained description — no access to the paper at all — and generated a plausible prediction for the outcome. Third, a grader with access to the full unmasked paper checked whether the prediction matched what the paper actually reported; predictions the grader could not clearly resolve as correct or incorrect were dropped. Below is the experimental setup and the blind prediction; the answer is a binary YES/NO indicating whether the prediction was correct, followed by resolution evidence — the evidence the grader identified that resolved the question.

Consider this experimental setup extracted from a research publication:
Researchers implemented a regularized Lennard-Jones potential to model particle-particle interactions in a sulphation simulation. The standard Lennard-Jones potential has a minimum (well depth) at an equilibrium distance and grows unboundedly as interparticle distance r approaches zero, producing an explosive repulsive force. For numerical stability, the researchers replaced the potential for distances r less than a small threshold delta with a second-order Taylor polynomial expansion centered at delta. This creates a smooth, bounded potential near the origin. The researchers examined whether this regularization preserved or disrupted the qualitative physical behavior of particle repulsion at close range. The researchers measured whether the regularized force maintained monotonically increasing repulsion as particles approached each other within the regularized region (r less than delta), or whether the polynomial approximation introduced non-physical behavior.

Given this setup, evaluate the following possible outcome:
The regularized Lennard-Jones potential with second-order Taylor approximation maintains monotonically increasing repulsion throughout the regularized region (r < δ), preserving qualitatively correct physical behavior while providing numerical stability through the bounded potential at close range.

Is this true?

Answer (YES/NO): YES